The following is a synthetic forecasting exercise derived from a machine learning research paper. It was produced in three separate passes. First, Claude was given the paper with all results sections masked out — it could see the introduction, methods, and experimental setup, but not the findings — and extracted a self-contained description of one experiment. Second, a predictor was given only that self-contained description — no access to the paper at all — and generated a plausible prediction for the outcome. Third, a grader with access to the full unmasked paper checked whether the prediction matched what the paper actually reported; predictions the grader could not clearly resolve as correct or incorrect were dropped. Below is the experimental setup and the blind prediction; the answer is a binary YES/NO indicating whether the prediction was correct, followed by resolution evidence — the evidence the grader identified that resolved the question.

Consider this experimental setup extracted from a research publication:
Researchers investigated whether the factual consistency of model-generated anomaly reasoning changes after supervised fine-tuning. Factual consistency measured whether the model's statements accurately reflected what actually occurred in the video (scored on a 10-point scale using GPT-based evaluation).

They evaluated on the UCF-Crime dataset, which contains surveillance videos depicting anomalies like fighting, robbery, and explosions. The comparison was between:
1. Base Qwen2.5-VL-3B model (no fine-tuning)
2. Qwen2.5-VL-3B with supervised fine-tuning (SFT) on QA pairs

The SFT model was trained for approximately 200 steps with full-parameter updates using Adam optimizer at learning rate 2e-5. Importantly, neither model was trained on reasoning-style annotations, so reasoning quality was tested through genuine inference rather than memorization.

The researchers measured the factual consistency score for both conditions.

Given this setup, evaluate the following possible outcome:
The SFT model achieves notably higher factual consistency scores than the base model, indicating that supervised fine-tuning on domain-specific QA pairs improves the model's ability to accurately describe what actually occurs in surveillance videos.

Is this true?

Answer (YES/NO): NO